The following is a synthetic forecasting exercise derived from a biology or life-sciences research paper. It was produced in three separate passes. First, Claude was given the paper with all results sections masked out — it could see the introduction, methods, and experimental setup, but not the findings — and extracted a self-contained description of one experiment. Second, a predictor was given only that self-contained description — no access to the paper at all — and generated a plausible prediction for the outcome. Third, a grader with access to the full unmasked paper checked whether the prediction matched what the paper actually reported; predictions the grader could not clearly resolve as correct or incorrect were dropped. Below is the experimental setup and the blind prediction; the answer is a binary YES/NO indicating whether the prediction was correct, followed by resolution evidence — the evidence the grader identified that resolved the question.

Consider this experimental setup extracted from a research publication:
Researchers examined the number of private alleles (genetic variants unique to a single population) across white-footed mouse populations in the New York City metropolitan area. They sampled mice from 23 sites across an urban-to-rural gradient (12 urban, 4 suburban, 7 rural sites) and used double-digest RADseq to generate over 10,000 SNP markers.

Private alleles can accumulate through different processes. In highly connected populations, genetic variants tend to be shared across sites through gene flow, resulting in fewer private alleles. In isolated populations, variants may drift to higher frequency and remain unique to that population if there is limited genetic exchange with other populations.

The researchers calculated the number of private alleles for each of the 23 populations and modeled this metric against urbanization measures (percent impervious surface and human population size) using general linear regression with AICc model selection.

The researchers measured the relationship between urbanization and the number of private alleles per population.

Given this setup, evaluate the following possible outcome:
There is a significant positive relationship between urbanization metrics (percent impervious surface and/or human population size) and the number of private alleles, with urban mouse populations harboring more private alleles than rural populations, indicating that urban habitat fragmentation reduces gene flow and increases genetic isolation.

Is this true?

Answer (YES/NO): NO